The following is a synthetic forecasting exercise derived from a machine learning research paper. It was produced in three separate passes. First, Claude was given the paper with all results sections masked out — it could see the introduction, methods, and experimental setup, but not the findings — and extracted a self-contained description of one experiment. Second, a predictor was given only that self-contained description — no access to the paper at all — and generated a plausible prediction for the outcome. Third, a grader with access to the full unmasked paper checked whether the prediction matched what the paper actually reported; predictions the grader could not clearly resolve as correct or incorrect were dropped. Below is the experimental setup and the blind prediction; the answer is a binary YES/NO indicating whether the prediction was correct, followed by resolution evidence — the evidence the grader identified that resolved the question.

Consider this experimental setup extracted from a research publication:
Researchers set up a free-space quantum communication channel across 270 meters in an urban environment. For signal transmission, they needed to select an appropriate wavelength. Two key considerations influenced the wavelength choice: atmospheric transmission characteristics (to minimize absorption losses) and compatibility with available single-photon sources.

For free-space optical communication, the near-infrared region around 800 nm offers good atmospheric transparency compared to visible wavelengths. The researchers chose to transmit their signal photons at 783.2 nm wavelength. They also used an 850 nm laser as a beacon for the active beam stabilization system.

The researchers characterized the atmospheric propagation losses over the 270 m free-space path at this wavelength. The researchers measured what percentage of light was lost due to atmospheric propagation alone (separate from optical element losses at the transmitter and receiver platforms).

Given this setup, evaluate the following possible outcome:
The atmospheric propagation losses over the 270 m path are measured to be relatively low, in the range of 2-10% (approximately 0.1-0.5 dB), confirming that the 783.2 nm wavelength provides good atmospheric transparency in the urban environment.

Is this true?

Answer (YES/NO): NO